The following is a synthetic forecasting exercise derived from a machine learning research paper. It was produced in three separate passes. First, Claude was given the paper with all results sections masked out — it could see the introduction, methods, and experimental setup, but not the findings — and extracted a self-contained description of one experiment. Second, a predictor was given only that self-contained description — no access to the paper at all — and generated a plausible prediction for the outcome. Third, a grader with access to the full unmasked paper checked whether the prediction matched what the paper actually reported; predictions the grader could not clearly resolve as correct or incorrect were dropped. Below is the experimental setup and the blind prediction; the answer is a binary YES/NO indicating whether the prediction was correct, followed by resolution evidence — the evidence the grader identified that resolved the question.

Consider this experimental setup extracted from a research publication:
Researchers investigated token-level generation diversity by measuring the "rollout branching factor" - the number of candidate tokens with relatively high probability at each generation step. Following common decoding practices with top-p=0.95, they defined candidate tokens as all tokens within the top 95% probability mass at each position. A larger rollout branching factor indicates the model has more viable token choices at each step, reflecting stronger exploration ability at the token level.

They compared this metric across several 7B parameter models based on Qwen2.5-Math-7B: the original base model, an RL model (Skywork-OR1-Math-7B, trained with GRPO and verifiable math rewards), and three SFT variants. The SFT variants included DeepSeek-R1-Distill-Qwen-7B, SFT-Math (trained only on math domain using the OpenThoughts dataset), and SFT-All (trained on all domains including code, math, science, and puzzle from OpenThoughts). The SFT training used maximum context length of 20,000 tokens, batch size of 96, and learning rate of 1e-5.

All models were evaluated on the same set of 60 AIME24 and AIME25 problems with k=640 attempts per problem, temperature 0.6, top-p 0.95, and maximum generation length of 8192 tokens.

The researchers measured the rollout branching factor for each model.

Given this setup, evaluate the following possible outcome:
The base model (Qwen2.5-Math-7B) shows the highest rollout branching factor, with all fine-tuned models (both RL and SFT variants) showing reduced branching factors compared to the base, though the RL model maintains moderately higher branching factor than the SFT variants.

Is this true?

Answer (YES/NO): NO